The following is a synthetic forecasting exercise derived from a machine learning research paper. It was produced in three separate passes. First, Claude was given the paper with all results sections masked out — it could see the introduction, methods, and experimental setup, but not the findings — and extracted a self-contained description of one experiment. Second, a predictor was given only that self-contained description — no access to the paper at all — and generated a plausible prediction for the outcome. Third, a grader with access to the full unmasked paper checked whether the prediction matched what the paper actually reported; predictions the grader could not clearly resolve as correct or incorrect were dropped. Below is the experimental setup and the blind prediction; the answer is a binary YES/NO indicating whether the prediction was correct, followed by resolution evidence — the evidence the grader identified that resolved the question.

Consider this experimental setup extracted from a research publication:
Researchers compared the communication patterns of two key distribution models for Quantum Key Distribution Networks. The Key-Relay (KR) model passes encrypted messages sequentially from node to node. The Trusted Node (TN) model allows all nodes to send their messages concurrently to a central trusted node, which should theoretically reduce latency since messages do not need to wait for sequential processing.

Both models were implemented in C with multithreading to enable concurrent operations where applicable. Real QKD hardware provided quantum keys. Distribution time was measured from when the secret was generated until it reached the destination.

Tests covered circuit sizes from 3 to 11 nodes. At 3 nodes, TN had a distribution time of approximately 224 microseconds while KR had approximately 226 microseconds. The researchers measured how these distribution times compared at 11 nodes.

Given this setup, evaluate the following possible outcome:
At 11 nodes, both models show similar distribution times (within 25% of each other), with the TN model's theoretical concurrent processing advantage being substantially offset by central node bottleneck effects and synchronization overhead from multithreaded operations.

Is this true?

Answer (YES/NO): NO